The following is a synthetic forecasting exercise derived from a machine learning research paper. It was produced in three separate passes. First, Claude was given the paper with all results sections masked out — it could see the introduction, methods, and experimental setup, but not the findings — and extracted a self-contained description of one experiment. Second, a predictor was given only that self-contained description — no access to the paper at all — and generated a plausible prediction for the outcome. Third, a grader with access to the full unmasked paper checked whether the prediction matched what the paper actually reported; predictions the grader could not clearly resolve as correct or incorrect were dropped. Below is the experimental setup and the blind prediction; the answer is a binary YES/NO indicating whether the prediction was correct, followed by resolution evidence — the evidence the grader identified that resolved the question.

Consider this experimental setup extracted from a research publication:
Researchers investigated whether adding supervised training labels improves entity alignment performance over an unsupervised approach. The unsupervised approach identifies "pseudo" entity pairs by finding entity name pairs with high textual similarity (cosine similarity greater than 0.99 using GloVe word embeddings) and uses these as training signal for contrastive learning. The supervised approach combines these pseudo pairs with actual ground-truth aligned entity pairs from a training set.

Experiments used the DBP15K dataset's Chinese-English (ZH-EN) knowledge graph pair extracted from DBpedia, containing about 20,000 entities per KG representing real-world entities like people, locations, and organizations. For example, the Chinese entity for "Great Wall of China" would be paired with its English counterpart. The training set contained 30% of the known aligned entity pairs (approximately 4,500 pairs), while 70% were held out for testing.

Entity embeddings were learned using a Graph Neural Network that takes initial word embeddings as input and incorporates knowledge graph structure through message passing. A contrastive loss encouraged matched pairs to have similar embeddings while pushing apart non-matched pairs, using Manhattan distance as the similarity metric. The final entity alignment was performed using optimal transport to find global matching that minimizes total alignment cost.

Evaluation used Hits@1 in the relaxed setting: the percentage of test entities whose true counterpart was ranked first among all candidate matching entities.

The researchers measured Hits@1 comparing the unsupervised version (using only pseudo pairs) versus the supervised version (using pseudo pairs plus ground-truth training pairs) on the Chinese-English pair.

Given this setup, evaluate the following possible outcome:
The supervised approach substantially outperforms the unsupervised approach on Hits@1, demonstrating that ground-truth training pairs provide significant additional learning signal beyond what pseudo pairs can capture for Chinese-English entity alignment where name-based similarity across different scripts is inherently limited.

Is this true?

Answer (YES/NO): YES